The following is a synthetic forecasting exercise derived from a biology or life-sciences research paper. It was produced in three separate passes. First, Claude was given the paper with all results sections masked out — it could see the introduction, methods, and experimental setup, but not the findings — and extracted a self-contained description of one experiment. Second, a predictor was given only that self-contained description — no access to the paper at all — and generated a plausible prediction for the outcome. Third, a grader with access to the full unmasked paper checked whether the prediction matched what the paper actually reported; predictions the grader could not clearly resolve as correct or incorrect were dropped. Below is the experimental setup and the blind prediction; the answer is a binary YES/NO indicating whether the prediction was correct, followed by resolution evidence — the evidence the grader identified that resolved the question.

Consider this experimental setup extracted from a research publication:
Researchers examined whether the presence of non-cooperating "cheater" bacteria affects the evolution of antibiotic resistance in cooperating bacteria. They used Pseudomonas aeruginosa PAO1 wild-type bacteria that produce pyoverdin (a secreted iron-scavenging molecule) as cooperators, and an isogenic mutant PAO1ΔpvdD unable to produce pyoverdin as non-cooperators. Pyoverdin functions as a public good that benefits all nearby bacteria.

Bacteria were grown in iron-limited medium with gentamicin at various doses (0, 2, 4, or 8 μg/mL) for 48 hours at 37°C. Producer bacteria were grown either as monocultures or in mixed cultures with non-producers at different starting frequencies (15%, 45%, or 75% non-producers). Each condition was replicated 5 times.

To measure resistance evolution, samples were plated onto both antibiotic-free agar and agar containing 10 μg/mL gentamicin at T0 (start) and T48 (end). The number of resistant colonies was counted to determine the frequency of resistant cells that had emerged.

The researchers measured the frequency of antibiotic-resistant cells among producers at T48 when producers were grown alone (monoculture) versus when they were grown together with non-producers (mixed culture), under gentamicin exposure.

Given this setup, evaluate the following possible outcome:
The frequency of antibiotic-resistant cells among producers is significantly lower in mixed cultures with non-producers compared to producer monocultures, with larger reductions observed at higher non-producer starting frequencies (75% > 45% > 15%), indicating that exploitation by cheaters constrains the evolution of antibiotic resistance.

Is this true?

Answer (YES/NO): NO